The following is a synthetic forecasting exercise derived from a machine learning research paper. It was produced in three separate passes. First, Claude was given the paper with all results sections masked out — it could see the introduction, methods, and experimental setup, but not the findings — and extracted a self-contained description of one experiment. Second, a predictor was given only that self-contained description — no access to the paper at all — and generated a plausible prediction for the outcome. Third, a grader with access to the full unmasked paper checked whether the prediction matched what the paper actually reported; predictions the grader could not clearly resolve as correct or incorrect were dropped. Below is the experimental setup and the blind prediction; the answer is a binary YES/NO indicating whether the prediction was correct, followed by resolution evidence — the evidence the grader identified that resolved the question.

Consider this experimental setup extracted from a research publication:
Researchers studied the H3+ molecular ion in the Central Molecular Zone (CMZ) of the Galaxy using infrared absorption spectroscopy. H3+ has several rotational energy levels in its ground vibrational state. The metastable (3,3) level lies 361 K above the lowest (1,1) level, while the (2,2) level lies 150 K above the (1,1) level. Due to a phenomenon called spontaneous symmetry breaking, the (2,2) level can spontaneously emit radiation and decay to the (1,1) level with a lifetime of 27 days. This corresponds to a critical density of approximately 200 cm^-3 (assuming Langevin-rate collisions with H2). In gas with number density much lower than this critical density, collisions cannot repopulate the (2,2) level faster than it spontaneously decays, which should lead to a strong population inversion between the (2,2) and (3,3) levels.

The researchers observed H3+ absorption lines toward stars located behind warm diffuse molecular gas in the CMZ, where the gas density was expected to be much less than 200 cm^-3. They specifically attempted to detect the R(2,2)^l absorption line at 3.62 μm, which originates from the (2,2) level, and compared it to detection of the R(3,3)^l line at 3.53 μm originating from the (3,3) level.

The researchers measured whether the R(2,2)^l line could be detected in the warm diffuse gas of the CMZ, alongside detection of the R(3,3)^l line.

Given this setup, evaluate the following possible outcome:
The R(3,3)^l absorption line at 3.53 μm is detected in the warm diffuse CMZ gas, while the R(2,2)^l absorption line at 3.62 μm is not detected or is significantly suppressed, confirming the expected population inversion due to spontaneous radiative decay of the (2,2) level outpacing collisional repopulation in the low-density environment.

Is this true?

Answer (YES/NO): YES